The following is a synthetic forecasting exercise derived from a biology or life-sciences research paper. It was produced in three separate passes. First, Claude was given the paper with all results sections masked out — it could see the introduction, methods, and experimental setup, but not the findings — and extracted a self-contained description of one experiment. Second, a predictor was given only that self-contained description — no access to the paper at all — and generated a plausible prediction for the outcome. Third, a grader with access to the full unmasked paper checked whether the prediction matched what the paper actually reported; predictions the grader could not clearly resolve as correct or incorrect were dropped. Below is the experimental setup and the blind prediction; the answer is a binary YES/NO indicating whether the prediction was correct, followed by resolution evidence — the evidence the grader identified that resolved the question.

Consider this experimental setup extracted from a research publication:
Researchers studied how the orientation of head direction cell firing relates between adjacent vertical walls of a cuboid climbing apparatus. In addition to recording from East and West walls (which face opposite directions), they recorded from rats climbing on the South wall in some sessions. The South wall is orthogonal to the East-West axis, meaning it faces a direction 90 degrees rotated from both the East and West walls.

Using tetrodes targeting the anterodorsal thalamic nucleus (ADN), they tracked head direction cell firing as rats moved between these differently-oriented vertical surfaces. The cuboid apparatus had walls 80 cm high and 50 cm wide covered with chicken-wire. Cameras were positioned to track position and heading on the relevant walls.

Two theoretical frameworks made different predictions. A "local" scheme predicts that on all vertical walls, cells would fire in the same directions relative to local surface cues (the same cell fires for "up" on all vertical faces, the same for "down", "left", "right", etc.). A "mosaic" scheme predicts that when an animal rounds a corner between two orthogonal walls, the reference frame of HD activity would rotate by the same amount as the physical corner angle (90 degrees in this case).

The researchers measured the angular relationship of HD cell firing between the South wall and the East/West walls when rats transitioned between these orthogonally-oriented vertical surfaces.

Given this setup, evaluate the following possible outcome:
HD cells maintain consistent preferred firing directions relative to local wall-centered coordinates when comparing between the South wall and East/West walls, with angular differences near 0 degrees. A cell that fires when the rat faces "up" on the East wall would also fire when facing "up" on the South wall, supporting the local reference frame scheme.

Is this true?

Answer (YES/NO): NO